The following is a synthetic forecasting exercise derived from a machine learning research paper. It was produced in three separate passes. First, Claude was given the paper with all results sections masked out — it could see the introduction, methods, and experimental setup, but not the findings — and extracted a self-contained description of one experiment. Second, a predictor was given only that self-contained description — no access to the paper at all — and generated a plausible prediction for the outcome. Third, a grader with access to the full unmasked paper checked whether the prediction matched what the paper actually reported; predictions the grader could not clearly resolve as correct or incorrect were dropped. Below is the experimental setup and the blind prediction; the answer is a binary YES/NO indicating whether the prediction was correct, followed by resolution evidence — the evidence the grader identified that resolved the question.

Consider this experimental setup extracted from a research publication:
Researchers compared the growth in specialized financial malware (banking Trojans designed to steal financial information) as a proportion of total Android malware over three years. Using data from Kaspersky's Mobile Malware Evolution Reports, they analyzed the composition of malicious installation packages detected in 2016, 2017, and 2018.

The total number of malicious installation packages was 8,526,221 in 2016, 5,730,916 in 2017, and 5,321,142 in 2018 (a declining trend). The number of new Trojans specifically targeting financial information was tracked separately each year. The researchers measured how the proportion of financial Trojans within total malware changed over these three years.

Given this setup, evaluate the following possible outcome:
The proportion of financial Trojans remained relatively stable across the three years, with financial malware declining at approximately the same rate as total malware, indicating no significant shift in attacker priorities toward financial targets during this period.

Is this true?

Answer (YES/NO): NO